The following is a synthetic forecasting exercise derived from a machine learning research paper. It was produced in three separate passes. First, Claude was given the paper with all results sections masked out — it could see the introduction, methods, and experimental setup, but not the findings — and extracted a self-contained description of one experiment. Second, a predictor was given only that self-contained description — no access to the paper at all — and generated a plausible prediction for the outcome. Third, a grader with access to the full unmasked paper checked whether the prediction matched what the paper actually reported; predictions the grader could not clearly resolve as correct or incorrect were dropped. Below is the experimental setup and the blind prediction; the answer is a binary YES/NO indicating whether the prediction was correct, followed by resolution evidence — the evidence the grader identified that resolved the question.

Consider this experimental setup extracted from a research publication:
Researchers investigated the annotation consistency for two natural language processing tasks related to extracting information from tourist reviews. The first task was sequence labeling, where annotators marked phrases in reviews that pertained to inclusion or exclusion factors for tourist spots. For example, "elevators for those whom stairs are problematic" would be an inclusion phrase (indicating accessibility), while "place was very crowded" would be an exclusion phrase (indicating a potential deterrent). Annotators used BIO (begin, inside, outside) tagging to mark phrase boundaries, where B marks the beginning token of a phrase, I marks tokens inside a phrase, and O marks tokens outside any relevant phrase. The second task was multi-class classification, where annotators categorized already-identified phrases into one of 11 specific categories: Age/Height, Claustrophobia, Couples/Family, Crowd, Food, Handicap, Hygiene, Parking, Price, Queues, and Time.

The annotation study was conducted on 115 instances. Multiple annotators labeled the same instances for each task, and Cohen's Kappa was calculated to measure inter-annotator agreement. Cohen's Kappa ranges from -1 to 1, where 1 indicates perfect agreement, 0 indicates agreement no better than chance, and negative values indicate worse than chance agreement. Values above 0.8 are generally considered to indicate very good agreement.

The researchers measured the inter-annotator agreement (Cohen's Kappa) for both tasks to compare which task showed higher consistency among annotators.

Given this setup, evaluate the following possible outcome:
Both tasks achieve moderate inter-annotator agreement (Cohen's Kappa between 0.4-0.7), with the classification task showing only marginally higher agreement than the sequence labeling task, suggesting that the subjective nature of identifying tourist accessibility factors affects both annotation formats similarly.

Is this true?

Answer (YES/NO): NO